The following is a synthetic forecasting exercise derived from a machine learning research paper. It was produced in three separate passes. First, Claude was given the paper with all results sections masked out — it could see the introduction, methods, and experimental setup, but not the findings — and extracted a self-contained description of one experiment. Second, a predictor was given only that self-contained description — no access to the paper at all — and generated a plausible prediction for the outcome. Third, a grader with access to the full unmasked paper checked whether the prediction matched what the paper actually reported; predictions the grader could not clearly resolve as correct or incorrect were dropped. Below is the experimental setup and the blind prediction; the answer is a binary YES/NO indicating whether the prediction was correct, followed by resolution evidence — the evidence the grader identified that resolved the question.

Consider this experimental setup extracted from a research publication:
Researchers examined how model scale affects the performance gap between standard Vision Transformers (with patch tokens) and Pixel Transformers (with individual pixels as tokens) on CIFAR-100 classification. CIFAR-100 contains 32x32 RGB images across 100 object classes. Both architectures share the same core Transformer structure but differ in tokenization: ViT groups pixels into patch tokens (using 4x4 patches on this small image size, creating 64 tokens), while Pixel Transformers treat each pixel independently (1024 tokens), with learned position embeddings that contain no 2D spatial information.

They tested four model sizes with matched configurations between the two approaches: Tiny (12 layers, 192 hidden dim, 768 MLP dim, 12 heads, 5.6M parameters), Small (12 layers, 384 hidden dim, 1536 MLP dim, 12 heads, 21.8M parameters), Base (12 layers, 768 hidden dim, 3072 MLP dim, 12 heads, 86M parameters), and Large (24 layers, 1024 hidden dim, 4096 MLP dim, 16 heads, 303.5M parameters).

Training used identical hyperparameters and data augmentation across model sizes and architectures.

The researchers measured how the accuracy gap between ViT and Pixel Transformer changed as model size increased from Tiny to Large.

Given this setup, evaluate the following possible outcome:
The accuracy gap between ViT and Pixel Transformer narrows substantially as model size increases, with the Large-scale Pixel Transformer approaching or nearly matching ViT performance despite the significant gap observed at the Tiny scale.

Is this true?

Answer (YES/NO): NO